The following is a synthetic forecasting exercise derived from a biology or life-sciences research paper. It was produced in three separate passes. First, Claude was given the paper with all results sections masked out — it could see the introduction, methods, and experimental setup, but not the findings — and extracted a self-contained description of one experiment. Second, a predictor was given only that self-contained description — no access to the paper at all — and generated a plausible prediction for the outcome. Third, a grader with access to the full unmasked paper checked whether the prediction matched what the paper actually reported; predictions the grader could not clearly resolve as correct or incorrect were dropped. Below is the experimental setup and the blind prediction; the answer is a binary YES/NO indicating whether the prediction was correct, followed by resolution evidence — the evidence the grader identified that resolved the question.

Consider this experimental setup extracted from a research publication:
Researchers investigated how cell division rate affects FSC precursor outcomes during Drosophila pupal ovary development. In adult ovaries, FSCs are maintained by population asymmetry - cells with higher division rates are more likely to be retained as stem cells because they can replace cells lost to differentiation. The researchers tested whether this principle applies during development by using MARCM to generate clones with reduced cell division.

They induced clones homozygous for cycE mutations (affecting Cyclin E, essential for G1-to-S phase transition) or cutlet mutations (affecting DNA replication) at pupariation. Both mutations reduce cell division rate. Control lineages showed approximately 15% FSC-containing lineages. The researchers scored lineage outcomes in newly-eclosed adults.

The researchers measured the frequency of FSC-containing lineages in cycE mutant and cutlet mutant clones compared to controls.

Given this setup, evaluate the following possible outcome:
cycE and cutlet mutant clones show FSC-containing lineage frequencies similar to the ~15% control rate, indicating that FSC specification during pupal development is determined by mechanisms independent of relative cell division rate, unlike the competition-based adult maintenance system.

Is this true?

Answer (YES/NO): NO